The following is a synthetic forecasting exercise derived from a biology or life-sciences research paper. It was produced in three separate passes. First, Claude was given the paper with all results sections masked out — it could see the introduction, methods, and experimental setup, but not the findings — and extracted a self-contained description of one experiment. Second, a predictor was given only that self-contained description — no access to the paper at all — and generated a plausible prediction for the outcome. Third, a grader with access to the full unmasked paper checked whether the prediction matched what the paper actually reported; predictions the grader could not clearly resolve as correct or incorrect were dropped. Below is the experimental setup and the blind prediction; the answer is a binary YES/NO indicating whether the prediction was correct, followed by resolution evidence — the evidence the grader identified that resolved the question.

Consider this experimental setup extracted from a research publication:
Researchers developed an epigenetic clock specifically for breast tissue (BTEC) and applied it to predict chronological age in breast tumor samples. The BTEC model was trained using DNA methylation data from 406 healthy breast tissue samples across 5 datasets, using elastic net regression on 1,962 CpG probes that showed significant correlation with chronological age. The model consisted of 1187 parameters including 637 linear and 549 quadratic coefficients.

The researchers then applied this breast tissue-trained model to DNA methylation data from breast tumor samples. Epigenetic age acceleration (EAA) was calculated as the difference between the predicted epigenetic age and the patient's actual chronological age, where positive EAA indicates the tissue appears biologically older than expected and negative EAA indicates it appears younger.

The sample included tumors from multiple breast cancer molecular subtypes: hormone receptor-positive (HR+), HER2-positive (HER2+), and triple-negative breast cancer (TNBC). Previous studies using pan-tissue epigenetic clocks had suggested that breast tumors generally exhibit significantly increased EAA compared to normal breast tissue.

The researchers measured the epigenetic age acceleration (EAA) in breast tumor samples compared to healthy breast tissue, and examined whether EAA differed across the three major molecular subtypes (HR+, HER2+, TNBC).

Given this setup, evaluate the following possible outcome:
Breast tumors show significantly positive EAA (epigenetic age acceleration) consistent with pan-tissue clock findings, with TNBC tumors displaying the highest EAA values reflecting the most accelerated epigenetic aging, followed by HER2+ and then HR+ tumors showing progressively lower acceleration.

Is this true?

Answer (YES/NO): NO